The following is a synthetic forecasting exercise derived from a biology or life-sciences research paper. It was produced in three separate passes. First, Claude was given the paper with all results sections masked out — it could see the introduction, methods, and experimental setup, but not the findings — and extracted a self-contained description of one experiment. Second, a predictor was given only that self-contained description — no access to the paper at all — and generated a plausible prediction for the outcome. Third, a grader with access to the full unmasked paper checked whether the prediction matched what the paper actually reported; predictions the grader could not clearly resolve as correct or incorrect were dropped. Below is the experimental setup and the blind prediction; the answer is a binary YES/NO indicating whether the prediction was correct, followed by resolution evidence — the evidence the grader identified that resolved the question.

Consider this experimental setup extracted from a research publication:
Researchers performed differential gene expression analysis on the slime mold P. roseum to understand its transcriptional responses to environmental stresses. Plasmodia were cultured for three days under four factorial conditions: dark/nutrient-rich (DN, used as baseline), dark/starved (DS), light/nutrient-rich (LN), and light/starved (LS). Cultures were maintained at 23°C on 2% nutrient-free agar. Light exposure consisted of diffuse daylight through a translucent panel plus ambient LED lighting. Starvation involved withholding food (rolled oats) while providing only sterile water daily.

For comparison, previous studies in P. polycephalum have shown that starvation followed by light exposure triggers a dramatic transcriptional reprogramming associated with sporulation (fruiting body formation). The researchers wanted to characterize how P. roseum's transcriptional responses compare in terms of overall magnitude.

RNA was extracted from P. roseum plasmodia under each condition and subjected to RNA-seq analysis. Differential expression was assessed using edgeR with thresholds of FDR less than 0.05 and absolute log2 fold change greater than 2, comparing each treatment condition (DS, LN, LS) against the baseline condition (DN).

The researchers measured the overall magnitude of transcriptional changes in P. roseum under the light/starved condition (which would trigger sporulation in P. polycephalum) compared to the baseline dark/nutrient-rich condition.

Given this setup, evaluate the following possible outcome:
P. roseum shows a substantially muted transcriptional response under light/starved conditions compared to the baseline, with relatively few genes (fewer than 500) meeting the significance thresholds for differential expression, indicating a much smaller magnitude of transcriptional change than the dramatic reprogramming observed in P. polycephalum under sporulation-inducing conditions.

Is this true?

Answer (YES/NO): YES